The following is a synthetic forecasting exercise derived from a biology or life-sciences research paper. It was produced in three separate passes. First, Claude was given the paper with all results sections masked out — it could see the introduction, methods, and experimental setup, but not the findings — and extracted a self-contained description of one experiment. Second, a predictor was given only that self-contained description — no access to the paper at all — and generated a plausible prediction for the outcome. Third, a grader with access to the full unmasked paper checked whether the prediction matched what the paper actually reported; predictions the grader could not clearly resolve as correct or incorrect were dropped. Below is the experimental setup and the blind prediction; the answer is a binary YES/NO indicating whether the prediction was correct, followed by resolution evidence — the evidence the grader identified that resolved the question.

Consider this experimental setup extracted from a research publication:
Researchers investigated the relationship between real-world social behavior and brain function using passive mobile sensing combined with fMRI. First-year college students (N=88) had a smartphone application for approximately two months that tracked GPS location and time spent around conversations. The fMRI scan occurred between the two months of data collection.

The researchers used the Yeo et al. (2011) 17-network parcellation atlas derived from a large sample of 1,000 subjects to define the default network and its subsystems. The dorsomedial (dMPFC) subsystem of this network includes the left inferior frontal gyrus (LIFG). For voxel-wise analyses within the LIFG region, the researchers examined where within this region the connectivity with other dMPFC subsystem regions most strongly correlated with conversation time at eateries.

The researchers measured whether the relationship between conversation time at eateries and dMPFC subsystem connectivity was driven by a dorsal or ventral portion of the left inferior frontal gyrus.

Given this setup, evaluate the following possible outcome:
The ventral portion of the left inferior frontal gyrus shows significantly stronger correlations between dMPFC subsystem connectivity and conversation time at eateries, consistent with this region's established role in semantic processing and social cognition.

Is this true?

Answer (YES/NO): YES